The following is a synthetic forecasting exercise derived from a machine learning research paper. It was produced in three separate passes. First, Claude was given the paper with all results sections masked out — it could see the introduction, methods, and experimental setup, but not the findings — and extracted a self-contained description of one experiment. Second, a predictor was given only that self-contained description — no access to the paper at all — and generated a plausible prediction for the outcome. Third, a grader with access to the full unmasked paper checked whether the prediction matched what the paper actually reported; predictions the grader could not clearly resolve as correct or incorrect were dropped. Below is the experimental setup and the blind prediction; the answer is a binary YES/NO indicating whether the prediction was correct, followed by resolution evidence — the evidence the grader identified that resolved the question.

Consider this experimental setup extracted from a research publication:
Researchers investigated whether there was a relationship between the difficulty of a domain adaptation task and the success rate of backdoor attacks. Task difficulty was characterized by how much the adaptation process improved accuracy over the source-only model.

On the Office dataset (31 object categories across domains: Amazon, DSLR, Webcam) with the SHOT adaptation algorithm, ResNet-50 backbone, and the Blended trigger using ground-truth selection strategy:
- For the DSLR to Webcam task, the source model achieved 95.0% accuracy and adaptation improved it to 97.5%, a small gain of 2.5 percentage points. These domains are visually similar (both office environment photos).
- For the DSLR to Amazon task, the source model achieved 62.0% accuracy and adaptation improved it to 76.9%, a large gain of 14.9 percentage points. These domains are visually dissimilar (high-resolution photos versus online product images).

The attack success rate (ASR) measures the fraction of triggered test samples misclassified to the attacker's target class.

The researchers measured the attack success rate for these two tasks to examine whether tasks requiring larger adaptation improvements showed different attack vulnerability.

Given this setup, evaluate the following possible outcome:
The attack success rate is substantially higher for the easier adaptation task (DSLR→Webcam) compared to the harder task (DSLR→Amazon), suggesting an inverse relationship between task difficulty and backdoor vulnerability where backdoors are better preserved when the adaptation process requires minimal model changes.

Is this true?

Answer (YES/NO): YES